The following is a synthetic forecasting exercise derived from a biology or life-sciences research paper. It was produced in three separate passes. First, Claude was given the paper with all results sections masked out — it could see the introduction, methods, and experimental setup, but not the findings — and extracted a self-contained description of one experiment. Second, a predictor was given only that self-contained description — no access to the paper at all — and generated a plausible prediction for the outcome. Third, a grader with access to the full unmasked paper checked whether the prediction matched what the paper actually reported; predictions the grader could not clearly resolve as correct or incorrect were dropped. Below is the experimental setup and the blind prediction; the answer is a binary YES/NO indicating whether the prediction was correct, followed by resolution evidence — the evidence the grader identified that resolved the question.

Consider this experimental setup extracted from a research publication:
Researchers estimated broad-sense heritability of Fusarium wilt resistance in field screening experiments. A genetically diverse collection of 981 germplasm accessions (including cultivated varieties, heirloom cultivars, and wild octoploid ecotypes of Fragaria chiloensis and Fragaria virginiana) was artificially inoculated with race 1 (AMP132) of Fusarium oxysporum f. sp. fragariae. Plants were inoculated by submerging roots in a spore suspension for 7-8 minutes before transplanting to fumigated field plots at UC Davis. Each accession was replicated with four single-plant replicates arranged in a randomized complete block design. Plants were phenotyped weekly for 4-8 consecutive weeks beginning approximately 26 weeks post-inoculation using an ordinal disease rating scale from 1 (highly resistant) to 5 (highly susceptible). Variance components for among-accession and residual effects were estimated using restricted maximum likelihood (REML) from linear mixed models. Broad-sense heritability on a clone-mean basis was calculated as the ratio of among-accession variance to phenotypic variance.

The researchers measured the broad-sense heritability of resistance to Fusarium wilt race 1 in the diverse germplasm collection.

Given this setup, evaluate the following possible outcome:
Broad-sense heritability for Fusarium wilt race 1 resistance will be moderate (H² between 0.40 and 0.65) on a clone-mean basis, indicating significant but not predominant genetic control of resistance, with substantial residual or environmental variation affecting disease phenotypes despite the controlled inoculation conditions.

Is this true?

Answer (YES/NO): NO